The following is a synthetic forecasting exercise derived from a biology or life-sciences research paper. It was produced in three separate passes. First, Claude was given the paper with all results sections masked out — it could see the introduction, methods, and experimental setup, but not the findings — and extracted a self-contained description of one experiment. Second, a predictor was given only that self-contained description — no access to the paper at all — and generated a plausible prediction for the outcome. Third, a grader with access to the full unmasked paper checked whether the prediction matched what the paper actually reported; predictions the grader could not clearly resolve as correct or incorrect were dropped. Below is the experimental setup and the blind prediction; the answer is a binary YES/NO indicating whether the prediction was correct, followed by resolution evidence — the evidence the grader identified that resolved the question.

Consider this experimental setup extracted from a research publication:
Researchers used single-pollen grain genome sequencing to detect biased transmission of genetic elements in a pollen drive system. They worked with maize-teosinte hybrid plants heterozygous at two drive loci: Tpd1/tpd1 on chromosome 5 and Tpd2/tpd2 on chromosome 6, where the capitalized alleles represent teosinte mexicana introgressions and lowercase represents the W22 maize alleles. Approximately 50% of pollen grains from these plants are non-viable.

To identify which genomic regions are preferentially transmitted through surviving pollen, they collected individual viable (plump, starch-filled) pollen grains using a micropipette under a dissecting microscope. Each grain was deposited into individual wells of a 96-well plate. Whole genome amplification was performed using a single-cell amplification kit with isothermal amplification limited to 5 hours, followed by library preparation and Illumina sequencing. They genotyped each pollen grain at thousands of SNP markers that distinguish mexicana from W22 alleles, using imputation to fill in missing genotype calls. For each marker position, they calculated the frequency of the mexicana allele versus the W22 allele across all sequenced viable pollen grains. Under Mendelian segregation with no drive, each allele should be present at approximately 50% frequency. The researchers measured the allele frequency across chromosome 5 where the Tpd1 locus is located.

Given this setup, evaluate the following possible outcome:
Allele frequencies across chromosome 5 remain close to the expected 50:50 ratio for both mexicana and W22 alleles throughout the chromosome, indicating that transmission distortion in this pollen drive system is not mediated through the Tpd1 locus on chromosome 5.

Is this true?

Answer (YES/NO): NO